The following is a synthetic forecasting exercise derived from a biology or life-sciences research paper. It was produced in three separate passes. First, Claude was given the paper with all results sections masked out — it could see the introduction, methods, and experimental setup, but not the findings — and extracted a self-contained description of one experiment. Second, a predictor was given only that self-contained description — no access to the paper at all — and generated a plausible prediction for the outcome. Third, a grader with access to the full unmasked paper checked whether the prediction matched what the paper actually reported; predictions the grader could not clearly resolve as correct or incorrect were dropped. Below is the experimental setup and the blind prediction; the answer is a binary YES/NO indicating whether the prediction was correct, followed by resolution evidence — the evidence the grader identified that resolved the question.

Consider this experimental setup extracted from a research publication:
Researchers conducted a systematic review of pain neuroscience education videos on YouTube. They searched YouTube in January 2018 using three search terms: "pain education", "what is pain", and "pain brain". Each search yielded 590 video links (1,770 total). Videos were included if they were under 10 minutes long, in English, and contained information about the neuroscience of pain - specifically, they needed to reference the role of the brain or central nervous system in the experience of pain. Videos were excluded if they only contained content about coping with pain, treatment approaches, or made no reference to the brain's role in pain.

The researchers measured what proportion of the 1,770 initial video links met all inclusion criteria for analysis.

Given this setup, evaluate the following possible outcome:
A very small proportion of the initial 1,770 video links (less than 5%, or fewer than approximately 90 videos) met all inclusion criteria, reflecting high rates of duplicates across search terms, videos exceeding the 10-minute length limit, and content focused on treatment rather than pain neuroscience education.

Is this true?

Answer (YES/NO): NO